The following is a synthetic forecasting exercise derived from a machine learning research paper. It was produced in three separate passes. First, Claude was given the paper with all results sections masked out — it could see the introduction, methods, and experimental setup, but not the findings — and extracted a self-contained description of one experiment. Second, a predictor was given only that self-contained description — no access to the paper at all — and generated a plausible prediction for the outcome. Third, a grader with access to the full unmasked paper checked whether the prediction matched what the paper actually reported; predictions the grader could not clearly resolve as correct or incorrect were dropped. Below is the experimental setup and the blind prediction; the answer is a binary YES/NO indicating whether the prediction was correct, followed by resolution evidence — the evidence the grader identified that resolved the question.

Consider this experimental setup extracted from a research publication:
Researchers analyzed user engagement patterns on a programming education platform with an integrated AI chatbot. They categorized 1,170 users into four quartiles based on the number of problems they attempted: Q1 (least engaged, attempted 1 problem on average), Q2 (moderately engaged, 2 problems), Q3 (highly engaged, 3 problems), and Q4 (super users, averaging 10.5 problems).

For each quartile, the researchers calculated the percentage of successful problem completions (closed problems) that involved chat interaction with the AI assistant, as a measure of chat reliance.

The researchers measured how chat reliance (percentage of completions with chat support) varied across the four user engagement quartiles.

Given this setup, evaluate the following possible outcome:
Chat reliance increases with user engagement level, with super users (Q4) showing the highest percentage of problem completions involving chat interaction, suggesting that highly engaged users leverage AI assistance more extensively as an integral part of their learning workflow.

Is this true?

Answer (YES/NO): NO